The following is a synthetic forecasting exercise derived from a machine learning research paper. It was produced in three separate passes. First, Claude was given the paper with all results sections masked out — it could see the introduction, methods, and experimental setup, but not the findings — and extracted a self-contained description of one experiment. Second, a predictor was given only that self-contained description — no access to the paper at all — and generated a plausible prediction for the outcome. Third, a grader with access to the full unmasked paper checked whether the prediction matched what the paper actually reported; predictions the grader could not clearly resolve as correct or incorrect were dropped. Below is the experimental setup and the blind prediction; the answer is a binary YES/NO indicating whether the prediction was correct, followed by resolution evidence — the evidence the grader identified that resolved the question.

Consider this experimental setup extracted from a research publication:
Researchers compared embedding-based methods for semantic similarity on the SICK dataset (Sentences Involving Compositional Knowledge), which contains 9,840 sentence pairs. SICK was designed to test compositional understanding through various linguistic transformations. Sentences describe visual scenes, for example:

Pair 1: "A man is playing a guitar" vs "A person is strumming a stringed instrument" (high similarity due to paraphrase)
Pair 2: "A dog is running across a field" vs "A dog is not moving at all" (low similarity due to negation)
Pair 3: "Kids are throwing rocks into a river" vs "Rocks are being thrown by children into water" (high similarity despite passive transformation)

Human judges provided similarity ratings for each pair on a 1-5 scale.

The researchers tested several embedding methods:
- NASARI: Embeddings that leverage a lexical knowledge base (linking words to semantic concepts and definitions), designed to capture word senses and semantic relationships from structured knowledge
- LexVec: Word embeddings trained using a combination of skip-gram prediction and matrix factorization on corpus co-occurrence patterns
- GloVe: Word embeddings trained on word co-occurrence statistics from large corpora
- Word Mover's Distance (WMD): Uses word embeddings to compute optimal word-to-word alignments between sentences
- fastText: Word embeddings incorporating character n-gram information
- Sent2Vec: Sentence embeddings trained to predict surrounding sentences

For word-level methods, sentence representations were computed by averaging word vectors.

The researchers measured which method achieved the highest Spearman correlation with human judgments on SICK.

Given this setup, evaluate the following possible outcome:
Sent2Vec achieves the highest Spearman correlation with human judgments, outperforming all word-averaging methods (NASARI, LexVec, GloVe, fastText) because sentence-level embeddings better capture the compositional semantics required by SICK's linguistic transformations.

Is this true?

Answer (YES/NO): NO